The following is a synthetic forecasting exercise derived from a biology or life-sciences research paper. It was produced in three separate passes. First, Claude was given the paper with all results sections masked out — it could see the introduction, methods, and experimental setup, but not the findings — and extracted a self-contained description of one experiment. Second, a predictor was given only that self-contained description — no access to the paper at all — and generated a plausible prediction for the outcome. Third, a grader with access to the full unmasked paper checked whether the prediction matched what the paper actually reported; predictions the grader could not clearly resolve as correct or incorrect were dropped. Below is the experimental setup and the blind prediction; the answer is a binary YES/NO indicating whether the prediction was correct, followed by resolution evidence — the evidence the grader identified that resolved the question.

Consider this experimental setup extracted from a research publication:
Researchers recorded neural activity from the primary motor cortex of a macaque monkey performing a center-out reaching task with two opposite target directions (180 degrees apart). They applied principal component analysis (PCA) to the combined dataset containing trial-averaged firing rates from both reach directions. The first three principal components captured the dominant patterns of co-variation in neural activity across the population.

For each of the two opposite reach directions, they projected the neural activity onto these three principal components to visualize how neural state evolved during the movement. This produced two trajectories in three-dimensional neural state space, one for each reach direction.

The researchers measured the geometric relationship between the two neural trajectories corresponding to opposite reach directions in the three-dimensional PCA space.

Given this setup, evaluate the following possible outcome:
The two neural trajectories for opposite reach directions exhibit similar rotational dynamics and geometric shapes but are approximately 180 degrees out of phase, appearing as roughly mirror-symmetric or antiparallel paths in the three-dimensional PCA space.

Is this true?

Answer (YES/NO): NO